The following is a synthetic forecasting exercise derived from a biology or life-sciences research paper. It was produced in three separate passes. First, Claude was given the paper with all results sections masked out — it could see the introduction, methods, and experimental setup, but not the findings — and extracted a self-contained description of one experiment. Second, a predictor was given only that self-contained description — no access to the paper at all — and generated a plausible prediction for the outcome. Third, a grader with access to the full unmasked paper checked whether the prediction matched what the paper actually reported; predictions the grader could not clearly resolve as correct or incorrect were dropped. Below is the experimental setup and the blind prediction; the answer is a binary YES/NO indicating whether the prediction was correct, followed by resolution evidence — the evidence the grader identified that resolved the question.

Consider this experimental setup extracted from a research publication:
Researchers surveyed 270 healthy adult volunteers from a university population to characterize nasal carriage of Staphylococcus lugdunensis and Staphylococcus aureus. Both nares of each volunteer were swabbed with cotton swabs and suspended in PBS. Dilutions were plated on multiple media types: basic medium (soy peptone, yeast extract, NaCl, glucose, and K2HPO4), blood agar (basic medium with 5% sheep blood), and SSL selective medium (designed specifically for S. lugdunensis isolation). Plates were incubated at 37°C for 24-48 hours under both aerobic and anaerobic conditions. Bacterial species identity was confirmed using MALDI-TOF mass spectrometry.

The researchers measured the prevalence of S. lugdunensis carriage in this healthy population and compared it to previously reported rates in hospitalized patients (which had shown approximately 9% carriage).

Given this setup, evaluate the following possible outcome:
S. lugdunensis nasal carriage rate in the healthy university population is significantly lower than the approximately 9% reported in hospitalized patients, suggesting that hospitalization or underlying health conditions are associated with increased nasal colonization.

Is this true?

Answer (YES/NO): NO